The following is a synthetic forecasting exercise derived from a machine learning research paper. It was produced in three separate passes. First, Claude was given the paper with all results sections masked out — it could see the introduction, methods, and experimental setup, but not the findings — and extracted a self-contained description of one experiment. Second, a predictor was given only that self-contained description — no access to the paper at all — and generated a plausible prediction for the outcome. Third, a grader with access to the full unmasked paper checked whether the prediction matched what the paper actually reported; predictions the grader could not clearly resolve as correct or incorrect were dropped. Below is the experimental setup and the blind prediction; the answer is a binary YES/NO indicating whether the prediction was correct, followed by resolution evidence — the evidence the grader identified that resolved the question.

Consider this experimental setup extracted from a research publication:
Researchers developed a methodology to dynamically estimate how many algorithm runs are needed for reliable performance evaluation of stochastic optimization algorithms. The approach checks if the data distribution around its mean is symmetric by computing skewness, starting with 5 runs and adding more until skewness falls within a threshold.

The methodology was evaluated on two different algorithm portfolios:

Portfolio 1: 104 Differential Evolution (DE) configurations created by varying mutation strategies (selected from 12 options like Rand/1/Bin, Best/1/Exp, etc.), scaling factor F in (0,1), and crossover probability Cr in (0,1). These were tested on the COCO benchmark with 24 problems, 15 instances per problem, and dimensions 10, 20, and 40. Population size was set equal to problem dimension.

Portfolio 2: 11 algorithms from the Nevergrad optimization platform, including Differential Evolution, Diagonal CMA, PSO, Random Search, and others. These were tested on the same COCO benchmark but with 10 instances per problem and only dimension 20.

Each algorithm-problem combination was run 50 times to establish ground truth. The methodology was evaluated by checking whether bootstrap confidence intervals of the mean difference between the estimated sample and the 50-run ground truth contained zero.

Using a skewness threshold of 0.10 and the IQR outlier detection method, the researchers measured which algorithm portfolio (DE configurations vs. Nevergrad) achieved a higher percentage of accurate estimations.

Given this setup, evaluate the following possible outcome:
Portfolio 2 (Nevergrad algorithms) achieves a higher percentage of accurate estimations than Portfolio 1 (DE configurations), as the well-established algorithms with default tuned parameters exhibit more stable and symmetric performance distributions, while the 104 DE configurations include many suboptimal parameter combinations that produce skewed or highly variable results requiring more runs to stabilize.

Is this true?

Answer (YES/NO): YES